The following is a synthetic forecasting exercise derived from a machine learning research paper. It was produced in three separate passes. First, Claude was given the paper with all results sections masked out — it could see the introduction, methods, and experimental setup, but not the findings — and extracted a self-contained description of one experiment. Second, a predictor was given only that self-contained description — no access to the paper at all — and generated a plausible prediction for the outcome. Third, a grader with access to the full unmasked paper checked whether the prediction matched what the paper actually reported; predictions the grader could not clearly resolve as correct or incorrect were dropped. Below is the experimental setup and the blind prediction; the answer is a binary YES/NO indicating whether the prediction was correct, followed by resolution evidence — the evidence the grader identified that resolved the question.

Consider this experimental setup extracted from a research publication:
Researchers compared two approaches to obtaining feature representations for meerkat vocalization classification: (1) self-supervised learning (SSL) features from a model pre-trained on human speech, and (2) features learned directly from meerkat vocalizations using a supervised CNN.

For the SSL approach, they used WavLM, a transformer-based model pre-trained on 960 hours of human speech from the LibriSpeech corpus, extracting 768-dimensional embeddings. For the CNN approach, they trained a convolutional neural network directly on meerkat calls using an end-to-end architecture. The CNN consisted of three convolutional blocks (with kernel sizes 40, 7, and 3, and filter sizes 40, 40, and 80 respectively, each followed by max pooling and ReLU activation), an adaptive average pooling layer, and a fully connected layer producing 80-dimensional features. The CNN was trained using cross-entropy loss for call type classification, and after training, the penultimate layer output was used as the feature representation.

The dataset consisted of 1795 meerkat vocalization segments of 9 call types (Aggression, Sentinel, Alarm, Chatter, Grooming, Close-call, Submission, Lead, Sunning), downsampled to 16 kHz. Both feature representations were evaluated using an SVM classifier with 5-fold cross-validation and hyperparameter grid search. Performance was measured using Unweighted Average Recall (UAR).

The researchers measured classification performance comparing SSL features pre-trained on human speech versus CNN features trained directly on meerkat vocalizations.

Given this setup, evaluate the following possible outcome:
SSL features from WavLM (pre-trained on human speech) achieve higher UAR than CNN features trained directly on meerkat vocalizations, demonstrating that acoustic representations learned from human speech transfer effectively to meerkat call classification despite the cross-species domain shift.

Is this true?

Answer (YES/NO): NO